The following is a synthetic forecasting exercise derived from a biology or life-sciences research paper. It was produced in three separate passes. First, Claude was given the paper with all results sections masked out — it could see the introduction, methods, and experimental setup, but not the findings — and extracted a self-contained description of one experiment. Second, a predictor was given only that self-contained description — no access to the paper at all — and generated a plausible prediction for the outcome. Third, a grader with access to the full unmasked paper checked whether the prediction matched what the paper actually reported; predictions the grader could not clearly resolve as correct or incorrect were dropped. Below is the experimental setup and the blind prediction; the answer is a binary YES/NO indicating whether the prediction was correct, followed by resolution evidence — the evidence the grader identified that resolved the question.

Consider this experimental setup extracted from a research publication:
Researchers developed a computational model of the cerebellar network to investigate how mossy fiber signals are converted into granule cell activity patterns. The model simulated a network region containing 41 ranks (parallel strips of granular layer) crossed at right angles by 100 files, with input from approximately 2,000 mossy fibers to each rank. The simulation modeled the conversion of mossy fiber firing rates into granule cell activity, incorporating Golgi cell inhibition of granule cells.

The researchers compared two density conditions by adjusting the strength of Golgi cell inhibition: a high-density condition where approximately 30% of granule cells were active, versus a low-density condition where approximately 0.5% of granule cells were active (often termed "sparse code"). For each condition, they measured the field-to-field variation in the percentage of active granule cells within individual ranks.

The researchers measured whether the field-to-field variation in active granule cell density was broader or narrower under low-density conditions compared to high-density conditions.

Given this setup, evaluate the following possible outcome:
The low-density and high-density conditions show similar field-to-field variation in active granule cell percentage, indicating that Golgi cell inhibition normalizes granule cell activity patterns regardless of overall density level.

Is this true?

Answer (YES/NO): NO